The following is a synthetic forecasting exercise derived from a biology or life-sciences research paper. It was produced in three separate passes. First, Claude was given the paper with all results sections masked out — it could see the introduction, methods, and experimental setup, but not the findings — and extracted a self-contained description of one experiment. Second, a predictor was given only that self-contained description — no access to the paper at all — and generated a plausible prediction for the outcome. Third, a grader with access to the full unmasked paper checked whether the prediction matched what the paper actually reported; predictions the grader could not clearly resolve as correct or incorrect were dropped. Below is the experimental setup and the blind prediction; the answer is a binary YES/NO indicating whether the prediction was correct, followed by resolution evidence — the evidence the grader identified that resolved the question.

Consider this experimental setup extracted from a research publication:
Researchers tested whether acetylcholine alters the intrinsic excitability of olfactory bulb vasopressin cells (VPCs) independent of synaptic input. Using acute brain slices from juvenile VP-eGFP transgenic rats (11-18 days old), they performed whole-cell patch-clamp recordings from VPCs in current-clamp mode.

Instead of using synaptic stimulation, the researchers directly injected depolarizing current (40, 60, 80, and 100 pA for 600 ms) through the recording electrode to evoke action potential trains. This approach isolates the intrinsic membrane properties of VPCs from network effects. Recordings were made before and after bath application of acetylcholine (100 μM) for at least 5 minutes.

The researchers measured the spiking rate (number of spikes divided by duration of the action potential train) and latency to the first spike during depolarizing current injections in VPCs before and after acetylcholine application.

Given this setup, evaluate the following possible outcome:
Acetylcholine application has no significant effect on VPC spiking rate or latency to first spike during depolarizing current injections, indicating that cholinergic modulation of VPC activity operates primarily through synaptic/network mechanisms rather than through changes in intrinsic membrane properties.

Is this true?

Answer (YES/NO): NO